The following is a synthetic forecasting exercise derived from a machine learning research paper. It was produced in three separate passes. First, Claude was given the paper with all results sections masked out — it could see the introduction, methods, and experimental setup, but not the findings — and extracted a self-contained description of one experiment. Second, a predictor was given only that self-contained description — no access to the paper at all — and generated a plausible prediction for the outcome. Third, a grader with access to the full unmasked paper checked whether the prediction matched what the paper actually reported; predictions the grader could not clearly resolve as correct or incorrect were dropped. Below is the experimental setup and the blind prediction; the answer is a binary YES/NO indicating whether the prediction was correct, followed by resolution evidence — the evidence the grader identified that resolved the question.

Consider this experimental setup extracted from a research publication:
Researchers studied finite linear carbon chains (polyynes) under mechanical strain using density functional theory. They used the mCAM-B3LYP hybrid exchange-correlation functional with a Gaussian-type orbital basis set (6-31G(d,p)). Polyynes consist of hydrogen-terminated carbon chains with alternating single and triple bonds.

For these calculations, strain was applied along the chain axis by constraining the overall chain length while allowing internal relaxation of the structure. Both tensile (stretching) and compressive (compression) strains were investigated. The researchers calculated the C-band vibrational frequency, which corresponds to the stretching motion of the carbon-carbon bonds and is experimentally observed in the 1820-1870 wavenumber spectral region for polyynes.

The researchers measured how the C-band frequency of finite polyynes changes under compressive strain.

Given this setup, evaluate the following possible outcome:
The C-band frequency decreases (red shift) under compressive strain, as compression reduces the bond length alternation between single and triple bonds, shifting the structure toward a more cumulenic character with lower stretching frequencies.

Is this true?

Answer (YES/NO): NO